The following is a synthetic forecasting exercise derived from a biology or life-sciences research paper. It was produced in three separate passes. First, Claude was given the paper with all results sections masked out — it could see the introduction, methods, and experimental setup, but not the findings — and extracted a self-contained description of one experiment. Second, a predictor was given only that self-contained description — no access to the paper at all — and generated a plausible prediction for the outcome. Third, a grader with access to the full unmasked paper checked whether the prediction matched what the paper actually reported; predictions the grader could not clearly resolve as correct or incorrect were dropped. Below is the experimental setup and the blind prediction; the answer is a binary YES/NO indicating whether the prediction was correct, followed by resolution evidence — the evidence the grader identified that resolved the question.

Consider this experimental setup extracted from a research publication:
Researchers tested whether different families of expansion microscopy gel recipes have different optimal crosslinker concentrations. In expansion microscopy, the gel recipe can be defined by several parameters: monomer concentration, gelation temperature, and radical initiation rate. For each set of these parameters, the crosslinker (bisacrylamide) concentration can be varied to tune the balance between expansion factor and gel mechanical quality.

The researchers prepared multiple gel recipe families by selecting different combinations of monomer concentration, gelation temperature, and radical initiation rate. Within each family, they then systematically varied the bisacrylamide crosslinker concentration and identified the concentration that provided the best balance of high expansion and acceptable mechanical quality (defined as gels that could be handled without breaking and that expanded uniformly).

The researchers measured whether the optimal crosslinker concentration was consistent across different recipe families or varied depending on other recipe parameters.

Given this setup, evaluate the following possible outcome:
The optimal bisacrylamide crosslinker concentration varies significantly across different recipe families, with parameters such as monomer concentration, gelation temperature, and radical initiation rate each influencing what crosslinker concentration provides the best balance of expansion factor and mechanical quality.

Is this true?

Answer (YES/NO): YES